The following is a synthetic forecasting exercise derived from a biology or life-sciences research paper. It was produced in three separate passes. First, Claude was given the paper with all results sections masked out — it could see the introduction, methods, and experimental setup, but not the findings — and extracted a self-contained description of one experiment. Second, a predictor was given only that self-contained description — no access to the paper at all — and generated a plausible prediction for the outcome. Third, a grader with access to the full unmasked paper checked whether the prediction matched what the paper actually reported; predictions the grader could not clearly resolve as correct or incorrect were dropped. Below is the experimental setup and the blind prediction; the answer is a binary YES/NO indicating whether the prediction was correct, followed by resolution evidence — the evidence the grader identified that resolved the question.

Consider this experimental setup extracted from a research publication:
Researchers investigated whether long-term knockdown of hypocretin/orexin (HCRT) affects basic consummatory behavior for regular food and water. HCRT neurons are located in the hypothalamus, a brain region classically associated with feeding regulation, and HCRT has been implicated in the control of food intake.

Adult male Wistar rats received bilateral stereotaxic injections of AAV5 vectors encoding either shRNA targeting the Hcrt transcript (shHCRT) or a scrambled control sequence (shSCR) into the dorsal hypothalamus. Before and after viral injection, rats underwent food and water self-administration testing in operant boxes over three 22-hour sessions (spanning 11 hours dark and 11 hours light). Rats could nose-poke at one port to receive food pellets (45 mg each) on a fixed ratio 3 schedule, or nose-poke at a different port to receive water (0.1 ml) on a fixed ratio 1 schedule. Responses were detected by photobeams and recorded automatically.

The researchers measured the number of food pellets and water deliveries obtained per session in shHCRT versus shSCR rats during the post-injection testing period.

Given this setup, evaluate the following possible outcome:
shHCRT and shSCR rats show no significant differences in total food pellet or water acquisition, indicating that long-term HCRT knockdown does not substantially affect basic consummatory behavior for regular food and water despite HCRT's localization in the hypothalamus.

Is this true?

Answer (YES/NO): YES